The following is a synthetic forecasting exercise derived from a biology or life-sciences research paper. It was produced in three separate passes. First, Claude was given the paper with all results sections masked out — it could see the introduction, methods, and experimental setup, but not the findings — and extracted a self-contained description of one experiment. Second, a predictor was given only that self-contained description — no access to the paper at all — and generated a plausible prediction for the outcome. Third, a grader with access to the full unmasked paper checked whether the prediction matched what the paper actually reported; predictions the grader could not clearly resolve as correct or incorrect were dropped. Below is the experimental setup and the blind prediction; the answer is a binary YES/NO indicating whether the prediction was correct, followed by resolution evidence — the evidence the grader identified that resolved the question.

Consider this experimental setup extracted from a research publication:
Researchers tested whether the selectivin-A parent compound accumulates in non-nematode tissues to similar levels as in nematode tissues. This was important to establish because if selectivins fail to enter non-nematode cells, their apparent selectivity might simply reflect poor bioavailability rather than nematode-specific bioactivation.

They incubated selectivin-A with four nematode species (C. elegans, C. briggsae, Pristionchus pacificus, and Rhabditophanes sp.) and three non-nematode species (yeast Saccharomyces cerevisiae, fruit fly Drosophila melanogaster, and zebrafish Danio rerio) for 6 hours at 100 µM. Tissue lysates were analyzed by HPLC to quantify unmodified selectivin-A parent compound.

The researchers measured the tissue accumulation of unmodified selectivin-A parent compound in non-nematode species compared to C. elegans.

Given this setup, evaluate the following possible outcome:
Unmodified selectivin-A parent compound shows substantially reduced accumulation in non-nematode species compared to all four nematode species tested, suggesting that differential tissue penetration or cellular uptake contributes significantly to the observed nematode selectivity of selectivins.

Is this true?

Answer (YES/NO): NO